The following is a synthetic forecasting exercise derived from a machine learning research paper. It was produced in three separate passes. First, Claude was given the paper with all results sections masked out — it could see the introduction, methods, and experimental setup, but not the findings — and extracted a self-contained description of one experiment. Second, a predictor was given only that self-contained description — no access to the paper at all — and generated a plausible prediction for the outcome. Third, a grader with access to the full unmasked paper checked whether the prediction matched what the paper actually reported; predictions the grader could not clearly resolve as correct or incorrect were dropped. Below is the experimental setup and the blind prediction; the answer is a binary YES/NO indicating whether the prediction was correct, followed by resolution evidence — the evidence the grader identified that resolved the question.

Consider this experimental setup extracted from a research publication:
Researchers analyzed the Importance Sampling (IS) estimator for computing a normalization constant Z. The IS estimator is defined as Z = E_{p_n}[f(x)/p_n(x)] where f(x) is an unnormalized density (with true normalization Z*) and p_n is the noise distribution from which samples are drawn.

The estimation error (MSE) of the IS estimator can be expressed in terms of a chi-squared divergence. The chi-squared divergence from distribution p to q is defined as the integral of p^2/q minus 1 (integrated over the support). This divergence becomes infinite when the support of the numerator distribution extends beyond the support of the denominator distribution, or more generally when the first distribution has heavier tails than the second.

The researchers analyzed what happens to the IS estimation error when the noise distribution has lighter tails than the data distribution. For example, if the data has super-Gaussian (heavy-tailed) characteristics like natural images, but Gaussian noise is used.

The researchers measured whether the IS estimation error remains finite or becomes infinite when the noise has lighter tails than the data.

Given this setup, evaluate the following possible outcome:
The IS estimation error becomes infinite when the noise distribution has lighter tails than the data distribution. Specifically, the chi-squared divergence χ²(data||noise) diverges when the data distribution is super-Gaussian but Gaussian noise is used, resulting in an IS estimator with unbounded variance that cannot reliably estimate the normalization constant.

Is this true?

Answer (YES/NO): YES